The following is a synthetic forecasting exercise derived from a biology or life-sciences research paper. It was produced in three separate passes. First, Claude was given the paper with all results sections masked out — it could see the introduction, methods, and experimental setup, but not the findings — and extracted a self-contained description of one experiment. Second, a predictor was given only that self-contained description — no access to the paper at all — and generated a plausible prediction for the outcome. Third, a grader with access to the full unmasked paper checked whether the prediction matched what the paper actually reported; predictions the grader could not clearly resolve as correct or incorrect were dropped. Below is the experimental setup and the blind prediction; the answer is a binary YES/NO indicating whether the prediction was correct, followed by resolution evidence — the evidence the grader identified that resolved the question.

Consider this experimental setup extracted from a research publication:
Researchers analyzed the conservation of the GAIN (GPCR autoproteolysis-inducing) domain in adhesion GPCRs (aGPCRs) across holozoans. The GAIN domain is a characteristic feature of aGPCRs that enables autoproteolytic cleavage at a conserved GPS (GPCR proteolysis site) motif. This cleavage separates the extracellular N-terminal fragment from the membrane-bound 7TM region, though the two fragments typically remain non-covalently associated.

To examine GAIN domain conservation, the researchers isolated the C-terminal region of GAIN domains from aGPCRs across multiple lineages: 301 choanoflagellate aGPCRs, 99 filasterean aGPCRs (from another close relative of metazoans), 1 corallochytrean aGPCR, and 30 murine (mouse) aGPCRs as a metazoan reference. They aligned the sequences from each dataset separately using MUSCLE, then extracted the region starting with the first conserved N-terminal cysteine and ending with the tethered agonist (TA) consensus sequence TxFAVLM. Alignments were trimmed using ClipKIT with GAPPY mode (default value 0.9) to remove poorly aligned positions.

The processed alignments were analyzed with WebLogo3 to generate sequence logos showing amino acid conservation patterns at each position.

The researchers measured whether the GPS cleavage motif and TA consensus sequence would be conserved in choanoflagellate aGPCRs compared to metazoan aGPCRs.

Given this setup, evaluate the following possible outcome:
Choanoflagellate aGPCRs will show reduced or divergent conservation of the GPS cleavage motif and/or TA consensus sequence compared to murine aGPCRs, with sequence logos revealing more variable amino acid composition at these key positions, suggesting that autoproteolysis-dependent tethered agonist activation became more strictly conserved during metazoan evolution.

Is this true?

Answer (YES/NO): NO